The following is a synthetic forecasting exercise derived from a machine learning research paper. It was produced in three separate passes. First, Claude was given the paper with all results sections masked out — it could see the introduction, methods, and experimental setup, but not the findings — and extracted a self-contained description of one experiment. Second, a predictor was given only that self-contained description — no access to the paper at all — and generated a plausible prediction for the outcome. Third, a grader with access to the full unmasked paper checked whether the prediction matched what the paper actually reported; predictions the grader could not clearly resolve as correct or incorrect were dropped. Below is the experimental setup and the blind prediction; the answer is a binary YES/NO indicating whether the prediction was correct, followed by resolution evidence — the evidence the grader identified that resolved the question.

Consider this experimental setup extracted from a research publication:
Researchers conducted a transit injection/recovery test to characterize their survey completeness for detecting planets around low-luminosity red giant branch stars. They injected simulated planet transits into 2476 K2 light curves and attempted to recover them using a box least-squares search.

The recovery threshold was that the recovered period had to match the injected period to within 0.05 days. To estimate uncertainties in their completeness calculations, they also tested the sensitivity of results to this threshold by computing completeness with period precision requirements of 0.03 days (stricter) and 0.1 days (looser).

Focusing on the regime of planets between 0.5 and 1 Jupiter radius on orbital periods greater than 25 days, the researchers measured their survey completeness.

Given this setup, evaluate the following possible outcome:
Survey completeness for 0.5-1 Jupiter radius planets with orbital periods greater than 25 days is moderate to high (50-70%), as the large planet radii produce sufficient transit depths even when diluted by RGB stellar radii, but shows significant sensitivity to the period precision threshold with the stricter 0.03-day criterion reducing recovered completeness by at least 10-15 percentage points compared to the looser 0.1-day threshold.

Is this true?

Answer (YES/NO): NO